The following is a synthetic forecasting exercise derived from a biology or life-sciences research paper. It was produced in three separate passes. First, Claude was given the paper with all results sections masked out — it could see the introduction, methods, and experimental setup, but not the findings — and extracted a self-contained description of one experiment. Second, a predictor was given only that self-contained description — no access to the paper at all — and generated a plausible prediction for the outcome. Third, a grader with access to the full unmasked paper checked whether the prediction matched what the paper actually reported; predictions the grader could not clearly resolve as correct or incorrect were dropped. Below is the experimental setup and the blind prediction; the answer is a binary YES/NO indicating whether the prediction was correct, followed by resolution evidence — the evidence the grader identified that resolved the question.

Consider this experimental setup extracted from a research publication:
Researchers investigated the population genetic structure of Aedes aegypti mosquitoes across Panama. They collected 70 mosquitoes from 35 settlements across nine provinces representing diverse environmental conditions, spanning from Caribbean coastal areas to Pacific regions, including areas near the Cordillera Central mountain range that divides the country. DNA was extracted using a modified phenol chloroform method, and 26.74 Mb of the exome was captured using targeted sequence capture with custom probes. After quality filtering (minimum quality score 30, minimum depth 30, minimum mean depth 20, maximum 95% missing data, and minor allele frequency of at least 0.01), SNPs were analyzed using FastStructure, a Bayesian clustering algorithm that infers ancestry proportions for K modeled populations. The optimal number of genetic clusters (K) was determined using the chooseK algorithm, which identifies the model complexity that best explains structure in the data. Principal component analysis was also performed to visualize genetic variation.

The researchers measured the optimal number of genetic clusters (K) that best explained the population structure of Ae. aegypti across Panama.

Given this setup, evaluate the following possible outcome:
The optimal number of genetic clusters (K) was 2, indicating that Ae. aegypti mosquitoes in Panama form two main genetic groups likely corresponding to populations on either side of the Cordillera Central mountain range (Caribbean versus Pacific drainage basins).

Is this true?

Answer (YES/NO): NO